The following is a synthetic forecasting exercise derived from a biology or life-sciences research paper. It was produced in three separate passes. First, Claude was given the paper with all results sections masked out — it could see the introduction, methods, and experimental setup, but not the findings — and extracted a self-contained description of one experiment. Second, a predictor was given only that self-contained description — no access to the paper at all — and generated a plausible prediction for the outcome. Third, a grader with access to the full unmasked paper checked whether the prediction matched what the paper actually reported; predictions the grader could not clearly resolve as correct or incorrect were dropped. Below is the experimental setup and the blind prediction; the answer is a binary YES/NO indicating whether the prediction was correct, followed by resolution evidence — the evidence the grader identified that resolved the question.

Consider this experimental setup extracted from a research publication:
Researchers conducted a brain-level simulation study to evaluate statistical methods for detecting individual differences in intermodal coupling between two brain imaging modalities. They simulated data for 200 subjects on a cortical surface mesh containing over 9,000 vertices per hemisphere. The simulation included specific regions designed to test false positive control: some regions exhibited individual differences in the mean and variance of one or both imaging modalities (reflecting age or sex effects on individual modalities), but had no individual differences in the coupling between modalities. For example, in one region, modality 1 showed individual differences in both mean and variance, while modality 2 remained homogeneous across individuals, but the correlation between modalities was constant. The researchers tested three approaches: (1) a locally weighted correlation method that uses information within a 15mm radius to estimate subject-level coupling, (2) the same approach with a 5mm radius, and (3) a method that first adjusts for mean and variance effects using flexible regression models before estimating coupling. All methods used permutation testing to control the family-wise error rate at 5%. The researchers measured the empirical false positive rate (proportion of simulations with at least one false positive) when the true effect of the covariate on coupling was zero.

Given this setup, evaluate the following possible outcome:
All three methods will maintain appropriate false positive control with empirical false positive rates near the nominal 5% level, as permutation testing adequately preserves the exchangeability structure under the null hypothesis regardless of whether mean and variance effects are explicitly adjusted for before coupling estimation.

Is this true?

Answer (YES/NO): NO